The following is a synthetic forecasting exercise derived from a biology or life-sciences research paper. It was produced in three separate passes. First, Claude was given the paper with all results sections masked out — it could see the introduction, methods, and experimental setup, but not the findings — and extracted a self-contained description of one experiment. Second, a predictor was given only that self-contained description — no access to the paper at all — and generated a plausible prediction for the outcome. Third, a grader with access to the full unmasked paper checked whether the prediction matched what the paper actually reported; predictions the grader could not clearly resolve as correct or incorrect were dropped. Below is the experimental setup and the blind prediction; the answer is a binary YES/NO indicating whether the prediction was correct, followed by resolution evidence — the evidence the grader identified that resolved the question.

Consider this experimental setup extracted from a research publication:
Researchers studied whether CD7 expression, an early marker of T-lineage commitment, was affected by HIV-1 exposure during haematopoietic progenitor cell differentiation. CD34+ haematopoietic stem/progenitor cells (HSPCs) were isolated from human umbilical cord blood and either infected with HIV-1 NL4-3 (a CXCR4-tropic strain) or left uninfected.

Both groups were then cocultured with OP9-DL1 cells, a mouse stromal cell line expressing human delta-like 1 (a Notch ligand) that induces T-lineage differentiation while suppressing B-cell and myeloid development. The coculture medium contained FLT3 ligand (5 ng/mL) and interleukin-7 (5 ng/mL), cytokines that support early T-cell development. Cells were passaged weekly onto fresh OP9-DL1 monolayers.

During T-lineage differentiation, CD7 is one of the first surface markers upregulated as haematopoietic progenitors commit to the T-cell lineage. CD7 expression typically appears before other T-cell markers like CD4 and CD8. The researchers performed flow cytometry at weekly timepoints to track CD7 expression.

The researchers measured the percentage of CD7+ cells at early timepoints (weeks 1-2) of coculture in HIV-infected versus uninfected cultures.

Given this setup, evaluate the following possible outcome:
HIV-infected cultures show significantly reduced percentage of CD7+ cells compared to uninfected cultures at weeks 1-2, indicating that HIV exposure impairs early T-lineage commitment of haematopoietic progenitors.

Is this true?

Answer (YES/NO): NO